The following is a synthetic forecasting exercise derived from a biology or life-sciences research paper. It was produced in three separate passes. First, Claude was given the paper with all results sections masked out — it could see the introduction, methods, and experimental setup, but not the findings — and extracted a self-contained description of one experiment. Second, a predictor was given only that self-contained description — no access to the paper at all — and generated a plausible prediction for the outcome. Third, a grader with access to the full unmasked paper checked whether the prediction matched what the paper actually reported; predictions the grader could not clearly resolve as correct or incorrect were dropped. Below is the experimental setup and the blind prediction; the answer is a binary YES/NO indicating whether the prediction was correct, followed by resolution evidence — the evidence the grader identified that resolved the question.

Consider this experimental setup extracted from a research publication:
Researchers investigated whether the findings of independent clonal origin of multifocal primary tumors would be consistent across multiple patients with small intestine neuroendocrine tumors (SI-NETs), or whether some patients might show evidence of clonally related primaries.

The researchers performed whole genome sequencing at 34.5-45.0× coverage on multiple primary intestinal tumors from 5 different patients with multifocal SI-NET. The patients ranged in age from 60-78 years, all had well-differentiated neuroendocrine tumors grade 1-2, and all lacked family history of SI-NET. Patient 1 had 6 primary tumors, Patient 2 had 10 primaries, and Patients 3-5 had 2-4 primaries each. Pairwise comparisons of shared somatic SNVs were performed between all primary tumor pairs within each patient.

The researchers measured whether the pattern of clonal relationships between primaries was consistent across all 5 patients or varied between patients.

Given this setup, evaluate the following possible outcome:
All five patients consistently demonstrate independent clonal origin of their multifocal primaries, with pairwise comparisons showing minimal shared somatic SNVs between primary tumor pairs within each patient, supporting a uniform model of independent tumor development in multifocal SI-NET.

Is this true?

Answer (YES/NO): YES